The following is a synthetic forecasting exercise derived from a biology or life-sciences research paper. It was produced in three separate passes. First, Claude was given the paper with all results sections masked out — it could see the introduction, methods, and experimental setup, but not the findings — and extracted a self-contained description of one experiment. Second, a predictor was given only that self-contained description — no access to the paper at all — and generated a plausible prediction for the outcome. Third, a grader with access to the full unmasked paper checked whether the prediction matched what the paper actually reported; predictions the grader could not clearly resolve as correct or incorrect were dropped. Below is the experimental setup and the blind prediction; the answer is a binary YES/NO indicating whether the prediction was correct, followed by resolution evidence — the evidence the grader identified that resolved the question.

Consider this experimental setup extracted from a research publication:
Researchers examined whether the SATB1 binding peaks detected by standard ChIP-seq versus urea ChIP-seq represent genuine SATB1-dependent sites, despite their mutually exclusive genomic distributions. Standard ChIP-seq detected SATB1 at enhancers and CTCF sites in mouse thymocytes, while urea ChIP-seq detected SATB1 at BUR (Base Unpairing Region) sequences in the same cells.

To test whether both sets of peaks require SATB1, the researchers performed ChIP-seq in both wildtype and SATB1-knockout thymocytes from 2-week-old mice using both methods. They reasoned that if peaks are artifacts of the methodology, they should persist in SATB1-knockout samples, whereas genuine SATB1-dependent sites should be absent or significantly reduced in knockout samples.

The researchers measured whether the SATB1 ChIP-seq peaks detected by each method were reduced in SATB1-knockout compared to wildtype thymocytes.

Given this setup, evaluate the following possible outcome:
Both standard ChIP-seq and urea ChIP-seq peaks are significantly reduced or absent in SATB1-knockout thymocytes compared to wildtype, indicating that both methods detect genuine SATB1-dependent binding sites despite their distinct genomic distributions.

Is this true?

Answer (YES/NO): YES